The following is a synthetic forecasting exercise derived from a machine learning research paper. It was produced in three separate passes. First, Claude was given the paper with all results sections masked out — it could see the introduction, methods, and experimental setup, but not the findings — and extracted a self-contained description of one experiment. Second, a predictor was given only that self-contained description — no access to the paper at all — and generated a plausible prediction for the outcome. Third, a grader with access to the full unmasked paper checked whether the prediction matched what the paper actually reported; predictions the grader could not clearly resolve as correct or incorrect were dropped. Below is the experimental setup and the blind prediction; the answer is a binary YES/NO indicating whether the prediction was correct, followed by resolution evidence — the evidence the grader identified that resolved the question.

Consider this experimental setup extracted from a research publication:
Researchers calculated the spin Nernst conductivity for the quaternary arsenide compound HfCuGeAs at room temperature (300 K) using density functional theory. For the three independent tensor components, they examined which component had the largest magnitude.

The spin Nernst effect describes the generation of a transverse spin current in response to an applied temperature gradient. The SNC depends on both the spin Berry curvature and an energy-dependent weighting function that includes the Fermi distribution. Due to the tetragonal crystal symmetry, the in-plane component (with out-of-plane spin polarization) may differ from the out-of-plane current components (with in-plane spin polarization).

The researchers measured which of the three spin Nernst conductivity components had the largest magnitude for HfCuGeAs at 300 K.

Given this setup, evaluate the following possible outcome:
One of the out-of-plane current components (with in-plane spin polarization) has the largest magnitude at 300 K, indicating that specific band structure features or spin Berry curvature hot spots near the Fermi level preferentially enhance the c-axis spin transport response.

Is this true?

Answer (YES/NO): YES